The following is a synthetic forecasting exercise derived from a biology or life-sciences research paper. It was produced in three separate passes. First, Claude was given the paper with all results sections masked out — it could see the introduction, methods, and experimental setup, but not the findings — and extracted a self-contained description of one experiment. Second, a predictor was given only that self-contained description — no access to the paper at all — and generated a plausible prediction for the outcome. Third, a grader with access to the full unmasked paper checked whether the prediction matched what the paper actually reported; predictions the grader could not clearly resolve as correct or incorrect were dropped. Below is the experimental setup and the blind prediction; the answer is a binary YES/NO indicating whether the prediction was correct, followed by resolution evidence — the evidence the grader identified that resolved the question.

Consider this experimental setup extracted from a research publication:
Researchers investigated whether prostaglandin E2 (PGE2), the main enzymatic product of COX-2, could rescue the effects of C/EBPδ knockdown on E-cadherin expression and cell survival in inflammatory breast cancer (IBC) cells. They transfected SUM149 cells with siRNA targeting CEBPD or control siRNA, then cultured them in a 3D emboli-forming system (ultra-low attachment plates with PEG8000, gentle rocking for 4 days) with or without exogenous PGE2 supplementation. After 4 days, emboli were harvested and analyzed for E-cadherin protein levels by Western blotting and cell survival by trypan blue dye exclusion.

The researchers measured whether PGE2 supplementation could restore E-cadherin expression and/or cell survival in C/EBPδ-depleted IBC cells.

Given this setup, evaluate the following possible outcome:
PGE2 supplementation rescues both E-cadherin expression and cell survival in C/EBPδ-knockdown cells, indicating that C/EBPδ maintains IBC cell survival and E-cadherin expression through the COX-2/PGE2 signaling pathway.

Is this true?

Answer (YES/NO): YES